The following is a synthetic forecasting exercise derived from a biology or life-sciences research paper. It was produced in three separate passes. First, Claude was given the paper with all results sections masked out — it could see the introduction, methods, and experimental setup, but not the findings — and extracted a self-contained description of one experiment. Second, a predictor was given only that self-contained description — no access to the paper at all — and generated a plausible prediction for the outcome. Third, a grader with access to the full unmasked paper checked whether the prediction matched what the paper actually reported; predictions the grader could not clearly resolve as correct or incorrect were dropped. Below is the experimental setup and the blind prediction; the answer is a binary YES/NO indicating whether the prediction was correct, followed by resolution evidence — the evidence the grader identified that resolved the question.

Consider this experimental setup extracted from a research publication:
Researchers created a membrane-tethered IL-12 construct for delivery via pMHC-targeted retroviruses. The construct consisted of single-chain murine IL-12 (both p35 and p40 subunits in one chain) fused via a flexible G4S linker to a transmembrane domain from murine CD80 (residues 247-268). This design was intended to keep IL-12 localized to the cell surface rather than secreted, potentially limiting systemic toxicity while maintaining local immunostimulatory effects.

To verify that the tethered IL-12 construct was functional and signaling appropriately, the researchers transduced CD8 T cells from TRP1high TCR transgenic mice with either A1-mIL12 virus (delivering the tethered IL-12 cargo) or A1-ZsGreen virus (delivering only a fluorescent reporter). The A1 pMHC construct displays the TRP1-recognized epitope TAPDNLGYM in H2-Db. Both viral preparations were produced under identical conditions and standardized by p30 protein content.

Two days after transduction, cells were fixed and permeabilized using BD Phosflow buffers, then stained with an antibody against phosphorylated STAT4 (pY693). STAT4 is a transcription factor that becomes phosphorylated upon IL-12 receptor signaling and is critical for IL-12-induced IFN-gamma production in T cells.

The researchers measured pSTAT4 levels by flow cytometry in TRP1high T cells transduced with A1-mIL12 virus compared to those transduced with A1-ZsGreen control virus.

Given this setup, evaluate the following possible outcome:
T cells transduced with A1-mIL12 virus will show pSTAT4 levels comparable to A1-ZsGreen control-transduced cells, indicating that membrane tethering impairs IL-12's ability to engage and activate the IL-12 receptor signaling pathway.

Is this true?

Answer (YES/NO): NO